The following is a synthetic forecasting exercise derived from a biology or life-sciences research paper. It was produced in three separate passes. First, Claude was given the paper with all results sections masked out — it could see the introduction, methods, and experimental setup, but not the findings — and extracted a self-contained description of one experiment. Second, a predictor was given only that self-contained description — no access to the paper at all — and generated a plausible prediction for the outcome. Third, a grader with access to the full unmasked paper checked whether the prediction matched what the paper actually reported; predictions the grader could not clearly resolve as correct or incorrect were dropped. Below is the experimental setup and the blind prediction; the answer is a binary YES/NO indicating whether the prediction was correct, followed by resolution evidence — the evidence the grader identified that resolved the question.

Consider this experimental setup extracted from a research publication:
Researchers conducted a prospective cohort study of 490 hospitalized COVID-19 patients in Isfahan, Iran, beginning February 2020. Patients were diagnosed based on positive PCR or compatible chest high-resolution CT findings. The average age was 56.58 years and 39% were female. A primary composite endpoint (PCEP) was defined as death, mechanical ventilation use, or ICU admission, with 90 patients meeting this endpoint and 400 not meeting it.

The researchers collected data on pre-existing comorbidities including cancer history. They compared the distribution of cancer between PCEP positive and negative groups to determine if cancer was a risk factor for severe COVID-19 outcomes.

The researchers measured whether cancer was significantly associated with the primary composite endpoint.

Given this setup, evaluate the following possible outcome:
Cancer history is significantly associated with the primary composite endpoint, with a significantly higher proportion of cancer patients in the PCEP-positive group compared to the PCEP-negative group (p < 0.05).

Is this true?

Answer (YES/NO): NO